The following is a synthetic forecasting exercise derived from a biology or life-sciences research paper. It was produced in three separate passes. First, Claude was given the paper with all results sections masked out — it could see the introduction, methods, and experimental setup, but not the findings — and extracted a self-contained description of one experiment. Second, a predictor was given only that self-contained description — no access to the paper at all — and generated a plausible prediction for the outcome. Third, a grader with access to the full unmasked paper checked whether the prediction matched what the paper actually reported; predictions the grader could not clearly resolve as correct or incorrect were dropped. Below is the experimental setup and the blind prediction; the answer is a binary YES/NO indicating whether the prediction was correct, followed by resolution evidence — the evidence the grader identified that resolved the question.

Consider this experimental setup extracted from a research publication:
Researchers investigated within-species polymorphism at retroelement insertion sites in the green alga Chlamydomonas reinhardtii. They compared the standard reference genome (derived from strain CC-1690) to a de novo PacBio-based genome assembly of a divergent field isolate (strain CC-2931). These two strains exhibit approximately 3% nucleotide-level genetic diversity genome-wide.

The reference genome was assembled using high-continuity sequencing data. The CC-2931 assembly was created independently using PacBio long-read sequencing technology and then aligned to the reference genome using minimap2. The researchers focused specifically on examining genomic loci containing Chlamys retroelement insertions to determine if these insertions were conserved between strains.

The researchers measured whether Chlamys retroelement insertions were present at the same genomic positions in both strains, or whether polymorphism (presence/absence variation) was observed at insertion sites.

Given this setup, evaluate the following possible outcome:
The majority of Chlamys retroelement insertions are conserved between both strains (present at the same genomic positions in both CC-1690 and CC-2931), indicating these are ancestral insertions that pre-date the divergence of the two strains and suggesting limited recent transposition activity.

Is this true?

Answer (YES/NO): NO